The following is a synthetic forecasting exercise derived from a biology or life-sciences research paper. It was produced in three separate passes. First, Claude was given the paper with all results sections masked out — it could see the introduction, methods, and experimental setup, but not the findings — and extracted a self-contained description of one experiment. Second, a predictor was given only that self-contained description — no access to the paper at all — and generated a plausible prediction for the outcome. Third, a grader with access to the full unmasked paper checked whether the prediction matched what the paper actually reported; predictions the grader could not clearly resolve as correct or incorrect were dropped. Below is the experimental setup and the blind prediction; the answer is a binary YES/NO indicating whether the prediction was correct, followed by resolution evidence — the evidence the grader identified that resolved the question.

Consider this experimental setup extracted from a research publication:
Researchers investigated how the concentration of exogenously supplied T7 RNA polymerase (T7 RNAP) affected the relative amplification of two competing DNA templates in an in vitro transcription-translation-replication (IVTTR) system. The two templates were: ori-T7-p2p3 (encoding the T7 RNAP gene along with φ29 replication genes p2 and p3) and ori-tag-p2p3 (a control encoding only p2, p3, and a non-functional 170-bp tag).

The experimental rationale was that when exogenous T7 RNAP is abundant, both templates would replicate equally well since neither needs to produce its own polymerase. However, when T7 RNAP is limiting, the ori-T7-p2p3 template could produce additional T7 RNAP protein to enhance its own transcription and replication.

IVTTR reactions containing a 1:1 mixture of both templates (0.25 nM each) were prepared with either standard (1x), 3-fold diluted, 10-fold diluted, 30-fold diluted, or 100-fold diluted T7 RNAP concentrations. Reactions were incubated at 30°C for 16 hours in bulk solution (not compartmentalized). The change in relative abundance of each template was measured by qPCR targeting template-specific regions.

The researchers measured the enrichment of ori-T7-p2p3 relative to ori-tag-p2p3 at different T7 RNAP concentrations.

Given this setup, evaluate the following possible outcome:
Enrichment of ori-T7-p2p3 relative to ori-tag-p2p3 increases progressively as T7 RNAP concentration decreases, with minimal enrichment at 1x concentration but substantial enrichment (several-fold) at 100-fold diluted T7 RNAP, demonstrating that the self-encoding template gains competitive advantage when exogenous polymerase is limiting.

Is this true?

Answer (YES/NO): NO